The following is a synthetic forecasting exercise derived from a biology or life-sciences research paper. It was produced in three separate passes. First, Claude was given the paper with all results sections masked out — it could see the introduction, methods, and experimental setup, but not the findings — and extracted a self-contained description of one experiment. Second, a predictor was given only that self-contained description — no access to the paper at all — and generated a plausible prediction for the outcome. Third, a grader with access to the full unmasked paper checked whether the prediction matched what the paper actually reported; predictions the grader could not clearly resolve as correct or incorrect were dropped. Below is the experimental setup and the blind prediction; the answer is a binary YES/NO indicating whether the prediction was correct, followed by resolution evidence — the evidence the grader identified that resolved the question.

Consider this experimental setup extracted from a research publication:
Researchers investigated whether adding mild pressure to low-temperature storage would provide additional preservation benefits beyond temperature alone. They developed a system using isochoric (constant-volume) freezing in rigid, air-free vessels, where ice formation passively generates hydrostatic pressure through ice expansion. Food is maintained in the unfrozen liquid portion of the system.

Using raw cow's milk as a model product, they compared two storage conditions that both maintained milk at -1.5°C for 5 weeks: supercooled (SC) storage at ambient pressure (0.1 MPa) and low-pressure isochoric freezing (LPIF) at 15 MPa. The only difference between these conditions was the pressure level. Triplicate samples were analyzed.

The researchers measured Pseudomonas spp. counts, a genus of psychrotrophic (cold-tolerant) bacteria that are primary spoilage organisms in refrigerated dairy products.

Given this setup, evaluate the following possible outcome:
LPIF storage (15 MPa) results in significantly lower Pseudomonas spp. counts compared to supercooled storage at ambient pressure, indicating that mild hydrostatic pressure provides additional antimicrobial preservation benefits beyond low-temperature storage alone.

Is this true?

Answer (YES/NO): YES